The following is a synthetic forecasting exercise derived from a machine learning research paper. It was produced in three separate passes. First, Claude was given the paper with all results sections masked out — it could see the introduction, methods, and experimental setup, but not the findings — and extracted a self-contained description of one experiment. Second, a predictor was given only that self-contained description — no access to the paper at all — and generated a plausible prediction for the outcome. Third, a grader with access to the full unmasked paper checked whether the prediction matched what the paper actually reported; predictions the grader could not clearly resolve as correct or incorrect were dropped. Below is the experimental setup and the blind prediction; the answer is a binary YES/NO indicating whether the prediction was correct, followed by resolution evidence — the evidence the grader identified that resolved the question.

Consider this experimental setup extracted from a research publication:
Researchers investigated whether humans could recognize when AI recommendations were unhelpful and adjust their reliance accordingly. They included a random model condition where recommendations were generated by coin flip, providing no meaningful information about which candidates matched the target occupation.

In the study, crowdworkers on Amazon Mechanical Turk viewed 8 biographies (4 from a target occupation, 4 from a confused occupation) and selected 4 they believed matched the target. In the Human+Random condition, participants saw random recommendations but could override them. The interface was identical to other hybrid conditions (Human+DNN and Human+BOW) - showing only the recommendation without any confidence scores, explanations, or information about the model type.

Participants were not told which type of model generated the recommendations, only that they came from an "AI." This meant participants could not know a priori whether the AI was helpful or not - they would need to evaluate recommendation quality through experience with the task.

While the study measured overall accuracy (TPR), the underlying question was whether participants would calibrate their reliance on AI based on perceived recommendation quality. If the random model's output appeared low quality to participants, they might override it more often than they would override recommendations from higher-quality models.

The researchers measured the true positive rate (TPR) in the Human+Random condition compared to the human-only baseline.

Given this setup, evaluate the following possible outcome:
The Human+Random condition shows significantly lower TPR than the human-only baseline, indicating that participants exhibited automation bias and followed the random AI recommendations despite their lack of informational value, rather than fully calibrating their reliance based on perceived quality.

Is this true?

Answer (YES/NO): NO